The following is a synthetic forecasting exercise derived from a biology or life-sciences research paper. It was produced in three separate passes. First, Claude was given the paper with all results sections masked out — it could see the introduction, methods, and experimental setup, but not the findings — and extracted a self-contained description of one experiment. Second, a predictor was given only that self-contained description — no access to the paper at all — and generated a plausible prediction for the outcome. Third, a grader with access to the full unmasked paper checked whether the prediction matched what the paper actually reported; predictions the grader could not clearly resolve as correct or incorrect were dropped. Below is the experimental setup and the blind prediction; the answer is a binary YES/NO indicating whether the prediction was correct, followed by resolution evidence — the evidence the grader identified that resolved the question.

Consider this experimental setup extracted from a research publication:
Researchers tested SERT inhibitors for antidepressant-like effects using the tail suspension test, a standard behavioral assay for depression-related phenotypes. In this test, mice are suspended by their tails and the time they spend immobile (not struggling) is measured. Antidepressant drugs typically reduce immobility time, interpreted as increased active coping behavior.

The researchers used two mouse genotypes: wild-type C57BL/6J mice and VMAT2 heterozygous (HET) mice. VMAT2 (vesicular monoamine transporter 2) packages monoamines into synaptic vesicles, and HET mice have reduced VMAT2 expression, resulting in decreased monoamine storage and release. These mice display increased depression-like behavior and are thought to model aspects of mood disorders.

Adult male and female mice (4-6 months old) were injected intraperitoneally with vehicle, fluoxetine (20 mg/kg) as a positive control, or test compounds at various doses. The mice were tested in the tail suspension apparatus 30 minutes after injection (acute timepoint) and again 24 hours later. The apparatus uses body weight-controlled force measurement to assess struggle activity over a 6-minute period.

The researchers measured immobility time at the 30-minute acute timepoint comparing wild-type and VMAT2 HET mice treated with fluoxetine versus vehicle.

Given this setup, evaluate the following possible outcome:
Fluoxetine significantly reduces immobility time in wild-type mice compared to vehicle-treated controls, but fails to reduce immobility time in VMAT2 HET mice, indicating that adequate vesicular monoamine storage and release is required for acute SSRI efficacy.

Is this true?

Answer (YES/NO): NO